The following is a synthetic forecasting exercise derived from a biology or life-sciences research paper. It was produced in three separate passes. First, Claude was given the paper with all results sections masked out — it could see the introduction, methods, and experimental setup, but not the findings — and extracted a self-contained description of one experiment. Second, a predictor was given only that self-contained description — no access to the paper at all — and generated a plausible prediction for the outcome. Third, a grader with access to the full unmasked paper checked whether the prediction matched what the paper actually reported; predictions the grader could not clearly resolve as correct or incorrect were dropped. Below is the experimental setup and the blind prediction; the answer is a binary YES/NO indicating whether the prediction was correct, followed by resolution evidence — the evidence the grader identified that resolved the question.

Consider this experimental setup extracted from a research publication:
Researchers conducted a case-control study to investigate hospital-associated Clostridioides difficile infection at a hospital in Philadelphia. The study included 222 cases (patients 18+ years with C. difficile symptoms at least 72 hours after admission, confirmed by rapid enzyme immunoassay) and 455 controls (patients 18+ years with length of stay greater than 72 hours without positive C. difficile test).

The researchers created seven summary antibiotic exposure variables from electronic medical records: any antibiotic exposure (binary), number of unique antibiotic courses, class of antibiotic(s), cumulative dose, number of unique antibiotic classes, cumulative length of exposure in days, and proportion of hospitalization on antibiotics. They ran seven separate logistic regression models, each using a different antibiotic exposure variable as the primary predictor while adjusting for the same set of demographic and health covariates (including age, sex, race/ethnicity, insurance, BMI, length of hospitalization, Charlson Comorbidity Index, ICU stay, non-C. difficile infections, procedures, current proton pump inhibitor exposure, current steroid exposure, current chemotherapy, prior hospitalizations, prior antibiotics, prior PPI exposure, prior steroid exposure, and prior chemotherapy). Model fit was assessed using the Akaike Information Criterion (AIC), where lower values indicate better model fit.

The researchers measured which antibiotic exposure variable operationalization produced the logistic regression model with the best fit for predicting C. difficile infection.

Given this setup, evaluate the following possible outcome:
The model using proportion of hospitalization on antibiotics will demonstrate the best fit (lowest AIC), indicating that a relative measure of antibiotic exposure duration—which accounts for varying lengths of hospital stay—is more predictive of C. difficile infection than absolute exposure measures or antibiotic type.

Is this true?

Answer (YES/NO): NO